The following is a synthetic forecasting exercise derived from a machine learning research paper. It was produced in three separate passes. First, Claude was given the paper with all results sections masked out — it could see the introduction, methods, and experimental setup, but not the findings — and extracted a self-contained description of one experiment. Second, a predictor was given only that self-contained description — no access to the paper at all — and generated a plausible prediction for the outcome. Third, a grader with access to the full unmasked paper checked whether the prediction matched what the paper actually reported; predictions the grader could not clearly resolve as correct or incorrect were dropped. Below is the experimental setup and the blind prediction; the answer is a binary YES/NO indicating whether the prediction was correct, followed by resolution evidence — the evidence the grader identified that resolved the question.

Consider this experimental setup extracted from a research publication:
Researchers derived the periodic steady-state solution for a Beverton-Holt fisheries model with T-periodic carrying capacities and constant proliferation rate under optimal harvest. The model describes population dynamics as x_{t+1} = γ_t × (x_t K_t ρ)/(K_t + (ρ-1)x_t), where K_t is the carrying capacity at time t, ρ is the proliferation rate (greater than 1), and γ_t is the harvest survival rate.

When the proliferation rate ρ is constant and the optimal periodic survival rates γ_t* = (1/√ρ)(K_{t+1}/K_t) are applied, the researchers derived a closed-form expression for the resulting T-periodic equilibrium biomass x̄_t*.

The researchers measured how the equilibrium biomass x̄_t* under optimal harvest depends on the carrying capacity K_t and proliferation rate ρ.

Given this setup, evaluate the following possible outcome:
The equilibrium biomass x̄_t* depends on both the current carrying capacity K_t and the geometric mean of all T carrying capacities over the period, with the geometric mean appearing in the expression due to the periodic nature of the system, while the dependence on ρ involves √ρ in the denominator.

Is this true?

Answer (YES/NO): NO